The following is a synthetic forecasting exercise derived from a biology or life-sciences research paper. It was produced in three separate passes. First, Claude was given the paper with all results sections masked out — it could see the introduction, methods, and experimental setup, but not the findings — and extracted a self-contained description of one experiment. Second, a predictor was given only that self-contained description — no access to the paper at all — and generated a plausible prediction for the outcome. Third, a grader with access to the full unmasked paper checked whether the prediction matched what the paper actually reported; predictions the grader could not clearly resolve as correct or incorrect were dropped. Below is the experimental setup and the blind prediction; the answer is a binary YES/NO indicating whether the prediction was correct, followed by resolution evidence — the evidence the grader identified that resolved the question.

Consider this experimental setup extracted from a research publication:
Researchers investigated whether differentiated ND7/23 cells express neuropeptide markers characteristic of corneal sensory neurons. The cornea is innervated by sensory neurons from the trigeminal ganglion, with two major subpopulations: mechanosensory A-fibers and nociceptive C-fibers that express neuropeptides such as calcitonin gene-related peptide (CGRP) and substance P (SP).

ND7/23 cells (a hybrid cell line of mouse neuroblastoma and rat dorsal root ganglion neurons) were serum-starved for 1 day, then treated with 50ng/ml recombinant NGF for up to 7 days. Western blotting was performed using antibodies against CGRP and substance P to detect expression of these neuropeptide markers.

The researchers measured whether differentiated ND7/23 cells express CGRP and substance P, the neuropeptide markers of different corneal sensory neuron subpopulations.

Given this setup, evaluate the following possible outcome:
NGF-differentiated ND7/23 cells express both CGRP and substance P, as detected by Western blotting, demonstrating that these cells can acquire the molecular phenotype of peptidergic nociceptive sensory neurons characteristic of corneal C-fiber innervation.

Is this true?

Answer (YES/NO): YES